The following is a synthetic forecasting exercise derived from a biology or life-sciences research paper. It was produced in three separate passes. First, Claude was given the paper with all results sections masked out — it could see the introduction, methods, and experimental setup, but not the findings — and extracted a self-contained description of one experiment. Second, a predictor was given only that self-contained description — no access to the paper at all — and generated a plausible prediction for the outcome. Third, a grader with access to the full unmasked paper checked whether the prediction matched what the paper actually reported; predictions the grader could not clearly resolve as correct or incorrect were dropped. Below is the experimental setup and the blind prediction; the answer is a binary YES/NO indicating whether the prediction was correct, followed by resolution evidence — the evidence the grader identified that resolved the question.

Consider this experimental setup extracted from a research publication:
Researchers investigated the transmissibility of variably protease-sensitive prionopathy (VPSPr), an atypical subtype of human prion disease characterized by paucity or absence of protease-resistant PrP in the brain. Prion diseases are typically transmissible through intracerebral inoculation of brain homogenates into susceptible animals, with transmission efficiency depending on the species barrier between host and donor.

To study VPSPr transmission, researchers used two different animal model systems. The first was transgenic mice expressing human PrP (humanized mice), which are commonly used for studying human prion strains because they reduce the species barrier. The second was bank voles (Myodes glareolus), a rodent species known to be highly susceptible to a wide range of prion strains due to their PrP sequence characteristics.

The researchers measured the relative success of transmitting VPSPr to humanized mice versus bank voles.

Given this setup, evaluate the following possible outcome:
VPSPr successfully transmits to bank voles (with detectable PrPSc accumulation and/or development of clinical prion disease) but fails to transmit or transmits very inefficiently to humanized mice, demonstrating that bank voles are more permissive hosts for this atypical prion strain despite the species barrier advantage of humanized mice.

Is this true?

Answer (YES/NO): YES